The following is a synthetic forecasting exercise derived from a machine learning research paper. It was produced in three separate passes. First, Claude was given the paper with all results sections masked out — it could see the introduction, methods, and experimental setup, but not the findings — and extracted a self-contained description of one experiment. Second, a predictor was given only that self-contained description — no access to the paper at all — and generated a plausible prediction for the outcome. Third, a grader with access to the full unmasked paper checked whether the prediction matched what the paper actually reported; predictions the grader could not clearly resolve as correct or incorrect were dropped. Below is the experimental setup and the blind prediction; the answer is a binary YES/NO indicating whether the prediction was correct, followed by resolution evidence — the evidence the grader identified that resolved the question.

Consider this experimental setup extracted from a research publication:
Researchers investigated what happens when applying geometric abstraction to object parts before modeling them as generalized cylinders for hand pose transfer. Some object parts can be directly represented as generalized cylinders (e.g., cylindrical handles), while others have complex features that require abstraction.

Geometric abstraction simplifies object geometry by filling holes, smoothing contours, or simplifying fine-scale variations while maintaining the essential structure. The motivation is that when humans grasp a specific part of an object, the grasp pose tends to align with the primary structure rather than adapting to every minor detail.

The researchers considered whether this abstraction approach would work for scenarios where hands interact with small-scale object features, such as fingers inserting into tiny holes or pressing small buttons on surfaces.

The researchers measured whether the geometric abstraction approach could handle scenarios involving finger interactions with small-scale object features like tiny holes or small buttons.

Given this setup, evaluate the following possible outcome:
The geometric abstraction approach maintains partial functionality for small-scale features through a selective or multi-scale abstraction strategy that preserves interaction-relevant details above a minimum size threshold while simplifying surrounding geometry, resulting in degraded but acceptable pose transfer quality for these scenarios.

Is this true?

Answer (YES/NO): NO